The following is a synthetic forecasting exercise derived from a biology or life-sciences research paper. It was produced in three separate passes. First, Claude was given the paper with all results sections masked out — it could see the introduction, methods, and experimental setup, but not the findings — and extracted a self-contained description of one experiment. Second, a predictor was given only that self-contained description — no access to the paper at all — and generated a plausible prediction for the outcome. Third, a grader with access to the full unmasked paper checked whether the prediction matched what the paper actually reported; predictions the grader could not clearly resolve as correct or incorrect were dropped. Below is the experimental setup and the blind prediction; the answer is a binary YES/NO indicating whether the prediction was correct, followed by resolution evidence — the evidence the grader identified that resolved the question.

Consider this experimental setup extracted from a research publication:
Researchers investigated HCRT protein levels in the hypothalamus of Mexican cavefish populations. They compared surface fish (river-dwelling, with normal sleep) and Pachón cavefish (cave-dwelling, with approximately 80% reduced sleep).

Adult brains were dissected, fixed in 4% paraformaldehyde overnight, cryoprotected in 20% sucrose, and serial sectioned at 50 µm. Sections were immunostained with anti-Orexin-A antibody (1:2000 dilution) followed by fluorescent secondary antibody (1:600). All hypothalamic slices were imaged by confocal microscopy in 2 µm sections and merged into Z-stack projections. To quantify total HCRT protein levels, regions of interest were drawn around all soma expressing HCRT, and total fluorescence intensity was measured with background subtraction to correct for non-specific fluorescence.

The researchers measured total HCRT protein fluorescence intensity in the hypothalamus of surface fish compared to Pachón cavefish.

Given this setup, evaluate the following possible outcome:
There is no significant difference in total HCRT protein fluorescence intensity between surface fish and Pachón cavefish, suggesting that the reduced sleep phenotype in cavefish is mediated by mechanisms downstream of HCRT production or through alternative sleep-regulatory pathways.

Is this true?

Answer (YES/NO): NO